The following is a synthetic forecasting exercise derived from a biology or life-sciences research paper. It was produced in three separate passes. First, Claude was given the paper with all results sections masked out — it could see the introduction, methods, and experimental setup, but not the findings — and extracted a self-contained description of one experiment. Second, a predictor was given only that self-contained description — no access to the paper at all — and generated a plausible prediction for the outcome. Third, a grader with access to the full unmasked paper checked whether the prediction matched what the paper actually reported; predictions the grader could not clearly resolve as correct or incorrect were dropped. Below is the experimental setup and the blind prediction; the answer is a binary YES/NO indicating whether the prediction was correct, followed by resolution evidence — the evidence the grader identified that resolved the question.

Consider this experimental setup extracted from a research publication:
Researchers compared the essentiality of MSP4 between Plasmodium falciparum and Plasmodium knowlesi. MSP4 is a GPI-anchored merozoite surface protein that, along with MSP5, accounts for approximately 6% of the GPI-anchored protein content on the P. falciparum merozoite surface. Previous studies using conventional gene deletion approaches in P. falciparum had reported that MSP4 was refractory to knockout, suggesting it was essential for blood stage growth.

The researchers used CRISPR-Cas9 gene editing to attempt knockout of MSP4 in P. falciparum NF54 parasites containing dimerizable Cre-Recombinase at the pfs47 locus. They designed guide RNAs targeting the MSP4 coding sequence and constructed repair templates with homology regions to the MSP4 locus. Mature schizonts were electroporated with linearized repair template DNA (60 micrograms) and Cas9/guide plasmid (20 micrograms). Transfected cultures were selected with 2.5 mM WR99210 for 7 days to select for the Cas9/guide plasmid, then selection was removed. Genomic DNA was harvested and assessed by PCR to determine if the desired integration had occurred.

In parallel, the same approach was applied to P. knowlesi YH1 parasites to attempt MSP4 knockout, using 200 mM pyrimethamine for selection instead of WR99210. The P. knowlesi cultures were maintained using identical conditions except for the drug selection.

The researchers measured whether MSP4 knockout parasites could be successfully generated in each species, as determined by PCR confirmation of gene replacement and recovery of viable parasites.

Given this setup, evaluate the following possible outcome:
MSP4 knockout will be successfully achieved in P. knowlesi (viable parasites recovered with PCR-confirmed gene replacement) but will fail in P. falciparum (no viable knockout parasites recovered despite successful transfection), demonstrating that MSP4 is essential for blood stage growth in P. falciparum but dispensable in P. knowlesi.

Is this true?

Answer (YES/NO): YES